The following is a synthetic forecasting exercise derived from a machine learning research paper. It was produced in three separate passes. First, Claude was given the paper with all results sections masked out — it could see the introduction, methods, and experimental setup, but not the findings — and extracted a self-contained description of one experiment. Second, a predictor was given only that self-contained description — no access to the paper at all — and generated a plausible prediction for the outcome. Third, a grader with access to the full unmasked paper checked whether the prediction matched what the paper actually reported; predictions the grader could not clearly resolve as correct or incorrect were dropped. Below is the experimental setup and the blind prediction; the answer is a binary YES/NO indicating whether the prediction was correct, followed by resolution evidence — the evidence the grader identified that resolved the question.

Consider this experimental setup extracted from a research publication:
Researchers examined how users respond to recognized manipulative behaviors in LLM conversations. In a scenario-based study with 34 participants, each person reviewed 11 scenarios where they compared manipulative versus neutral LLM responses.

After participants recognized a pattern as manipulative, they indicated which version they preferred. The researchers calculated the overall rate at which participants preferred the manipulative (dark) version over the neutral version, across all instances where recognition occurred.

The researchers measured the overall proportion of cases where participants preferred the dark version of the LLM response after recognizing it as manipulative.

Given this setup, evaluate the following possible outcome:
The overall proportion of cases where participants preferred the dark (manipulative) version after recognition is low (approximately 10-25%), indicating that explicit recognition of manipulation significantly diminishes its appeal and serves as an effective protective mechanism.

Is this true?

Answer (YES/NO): YES